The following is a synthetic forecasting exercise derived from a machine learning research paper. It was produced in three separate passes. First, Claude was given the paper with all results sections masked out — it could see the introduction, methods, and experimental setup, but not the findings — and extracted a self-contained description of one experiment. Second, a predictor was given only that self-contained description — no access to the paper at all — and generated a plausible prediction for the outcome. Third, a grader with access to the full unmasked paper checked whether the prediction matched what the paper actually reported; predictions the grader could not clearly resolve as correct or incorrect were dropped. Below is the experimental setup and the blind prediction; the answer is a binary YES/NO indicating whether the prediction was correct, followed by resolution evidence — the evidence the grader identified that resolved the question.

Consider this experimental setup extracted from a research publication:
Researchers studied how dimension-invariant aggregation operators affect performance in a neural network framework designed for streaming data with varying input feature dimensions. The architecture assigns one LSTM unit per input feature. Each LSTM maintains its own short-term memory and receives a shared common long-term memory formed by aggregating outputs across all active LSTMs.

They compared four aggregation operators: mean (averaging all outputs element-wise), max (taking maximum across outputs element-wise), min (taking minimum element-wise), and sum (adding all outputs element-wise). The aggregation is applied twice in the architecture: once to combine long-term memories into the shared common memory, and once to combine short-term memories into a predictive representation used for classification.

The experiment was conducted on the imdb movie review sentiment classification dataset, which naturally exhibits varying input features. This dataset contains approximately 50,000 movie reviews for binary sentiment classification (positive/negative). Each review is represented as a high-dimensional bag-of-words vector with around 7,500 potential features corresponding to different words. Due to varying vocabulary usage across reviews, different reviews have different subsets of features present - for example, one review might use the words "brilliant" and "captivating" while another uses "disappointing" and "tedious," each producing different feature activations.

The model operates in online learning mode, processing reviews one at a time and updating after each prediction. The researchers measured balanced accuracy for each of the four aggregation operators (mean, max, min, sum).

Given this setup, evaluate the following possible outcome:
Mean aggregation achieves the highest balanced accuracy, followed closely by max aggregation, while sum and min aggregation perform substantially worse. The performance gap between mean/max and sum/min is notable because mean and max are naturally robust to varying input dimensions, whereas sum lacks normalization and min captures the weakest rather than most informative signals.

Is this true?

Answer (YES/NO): NO